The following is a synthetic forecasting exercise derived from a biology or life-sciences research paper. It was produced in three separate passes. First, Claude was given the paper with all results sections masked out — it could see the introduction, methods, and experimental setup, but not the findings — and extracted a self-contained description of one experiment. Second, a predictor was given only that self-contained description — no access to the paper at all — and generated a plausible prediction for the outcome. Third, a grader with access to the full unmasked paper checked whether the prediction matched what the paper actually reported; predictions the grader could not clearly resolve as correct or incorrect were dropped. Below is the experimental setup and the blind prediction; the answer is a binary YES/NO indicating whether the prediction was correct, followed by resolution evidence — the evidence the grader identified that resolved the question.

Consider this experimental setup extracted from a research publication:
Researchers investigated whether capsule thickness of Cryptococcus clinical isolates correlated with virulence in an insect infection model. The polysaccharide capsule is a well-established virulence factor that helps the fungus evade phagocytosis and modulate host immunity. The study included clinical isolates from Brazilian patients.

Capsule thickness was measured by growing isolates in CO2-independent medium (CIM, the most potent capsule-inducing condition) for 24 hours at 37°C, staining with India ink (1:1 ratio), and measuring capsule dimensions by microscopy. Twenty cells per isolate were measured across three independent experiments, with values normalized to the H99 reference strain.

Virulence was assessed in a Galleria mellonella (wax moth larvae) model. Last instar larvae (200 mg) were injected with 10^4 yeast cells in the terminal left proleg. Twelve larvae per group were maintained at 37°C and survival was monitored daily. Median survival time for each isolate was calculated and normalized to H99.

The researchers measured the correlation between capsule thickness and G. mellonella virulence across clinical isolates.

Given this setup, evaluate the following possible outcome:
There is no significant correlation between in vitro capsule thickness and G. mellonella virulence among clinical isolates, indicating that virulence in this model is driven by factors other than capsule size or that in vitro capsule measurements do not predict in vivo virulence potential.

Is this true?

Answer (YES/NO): YES